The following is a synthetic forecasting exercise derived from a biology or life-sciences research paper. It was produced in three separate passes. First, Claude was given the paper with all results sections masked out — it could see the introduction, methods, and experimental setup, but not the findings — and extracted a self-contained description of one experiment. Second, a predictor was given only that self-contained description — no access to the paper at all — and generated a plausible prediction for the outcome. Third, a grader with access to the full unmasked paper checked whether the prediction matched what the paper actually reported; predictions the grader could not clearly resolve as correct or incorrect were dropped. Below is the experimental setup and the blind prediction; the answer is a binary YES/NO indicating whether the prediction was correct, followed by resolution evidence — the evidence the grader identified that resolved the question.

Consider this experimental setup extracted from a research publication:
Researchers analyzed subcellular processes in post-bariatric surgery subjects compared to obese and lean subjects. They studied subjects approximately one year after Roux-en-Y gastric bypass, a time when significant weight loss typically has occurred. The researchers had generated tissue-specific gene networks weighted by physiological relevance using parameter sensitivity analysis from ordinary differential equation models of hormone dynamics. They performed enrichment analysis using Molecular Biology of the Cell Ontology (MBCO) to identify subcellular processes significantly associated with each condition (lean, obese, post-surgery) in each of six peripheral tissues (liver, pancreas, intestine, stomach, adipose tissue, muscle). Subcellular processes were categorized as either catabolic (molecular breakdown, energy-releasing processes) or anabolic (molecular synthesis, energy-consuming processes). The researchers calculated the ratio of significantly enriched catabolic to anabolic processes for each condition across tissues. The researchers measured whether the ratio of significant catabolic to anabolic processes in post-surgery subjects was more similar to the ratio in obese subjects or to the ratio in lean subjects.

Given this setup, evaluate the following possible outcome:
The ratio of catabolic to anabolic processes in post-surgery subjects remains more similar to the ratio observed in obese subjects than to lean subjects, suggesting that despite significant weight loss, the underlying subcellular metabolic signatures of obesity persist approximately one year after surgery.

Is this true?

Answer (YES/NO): NO